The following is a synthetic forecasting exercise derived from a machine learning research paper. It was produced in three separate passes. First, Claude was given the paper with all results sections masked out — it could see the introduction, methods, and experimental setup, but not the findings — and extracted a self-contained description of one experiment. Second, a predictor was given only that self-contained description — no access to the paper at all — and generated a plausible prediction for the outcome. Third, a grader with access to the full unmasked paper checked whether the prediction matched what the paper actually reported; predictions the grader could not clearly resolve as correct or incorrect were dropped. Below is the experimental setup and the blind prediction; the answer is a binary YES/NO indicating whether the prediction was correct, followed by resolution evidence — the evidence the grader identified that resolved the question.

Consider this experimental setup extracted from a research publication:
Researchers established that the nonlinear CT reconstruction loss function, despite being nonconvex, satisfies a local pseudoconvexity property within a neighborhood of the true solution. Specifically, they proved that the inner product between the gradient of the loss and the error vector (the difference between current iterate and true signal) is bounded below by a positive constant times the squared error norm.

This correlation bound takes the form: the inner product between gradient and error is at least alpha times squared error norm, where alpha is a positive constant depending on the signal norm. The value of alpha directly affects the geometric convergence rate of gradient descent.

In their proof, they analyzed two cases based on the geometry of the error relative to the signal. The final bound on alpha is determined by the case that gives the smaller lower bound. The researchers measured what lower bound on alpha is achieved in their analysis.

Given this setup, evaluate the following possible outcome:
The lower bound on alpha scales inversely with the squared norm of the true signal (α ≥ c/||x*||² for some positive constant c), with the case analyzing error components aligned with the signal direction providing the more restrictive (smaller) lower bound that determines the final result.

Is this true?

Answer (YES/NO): NO